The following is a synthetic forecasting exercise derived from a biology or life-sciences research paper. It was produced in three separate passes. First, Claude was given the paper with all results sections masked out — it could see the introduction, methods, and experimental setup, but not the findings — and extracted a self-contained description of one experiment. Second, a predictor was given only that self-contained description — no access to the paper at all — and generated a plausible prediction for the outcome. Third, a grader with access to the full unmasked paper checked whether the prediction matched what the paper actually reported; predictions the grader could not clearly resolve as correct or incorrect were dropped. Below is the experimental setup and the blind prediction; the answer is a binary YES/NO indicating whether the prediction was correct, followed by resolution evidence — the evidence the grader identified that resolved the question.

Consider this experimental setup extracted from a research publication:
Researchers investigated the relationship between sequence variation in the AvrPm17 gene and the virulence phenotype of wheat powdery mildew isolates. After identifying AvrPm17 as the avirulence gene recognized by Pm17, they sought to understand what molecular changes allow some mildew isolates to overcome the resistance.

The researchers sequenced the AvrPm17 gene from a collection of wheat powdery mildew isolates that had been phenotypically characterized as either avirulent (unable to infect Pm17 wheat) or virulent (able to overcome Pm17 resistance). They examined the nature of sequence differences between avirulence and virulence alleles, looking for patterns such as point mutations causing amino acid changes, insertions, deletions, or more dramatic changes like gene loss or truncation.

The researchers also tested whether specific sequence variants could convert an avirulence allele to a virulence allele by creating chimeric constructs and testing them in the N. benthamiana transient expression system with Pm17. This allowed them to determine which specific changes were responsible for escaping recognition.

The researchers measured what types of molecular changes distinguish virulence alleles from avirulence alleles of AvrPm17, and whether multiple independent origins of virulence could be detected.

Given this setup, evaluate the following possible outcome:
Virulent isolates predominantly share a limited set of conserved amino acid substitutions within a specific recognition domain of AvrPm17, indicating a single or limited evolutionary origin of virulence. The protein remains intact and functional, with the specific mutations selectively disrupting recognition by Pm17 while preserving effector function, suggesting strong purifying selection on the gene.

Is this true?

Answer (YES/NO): NO